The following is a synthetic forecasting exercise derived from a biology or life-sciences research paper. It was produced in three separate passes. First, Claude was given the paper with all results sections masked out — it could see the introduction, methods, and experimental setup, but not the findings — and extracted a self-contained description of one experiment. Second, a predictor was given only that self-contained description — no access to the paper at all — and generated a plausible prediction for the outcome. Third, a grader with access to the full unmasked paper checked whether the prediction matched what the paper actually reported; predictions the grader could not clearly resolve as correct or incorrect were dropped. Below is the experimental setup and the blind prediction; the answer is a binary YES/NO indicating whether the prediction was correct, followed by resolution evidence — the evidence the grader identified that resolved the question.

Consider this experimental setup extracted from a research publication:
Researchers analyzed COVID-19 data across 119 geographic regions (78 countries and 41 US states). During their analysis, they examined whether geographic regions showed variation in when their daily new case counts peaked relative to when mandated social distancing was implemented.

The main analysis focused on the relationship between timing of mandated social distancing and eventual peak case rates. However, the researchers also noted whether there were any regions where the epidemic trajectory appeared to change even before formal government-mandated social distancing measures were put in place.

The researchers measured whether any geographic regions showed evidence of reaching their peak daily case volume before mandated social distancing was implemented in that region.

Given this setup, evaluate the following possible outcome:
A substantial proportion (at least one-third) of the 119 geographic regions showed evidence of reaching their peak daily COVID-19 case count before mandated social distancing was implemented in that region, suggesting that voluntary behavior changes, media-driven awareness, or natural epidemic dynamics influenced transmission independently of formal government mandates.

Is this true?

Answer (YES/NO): NO